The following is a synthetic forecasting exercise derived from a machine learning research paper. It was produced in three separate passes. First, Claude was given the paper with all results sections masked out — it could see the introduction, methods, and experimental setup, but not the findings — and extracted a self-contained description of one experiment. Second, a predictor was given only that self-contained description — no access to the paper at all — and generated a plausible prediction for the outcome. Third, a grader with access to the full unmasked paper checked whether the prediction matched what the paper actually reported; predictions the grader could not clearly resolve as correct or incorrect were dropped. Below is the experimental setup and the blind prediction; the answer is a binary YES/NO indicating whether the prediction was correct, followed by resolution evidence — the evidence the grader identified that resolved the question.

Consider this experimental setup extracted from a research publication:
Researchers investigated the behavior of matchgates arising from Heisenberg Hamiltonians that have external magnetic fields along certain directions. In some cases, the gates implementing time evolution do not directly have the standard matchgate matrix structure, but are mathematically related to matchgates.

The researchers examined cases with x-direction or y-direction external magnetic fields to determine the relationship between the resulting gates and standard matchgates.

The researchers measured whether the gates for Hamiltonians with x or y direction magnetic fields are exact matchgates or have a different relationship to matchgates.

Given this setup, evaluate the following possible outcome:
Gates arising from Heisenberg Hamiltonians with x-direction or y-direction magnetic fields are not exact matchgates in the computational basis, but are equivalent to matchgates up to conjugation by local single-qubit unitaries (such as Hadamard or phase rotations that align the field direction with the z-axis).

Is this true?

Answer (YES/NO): YES